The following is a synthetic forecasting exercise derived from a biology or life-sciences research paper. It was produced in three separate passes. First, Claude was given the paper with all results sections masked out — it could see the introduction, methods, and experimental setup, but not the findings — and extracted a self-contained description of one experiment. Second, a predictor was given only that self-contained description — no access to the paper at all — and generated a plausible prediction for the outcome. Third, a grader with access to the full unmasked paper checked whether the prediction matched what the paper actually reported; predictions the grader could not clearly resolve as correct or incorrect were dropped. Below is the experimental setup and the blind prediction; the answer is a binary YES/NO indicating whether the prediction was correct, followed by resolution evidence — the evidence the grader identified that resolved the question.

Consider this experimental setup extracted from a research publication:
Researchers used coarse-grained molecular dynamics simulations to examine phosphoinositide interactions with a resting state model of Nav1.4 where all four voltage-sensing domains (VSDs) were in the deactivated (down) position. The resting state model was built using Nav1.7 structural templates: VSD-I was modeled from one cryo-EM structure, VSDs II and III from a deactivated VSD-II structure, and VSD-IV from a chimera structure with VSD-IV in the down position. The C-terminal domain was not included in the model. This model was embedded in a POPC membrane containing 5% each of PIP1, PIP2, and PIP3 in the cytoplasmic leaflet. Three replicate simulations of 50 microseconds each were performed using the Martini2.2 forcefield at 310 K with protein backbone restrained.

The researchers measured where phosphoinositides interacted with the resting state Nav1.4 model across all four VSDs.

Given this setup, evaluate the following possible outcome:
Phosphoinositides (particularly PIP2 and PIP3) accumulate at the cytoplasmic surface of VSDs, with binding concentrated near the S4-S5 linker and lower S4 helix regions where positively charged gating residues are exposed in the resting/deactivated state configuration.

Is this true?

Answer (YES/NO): NO